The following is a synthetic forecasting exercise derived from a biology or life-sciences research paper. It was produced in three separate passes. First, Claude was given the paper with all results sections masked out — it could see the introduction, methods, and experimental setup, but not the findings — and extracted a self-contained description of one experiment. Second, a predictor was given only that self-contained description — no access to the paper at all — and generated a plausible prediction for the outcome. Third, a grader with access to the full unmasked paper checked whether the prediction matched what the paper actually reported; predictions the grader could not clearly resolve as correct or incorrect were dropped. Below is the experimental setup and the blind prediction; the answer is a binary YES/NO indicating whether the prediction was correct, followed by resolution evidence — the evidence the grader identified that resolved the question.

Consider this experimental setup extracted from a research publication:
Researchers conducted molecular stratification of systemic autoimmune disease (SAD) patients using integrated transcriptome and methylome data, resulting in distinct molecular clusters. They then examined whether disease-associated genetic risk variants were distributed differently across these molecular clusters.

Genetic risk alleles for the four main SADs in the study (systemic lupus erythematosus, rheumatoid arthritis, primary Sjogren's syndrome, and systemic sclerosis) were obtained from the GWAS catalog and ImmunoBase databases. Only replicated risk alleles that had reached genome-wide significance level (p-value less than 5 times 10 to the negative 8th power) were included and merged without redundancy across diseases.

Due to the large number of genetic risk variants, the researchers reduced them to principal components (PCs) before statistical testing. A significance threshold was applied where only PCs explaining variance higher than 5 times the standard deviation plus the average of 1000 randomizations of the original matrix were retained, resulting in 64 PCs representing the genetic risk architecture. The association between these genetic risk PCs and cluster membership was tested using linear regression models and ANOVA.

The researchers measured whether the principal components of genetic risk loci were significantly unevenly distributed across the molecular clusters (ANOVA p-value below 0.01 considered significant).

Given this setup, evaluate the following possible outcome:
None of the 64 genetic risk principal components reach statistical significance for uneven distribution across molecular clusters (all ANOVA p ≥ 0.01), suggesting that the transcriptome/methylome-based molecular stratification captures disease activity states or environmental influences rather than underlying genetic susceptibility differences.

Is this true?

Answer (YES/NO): NO